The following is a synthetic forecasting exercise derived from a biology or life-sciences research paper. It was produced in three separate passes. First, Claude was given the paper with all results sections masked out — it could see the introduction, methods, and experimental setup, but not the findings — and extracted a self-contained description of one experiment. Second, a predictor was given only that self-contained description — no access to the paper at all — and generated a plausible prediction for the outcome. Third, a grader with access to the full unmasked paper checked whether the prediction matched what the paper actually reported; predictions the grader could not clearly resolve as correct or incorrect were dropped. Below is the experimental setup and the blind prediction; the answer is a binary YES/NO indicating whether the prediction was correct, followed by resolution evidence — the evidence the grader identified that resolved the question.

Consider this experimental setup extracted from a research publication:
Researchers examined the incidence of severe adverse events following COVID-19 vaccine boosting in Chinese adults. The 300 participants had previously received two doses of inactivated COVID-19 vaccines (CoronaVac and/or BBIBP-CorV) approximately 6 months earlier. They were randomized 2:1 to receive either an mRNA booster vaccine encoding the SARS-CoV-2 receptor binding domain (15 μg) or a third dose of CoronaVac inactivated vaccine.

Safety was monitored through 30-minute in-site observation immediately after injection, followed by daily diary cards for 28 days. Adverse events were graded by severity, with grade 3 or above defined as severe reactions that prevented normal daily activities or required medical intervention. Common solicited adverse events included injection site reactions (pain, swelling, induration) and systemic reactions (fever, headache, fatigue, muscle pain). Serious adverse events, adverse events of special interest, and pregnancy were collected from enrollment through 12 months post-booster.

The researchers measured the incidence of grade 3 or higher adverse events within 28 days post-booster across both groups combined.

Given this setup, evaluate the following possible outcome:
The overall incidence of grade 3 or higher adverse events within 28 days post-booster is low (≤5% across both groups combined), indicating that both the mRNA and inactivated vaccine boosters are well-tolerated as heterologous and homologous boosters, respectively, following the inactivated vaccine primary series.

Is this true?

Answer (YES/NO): YES